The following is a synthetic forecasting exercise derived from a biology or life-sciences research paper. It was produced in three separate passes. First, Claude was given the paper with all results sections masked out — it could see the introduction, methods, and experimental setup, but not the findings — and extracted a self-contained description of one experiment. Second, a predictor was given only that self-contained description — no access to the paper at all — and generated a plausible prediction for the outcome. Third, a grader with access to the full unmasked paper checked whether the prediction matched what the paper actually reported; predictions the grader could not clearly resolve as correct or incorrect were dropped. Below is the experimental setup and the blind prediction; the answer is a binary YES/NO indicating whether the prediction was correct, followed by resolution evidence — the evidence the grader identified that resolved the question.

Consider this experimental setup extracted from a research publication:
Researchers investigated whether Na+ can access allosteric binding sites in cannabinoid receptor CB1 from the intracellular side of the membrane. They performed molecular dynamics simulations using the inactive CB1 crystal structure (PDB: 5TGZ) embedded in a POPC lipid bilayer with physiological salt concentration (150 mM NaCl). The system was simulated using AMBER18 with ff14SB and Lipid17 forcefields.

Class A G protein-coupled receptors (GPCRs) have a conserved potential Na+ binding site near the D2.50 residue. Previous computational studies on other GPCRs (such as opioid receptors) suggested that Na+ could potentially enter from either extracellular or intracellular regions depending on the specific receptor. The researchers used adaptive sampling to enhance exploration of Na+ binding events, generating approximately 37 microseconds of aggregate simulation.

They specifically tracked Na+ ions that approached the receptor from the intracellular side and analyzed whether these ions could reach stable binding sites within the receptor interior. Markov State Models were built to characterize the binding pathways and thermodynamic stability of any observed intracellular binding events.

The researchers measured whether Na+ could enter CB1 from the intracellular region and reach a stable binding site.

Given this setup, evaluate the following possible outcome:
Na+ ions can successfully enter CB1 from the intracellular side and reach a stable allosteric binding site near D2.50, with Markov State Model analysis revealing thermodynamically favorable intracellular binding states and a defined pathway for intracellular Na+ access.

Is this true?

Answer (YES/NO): YES